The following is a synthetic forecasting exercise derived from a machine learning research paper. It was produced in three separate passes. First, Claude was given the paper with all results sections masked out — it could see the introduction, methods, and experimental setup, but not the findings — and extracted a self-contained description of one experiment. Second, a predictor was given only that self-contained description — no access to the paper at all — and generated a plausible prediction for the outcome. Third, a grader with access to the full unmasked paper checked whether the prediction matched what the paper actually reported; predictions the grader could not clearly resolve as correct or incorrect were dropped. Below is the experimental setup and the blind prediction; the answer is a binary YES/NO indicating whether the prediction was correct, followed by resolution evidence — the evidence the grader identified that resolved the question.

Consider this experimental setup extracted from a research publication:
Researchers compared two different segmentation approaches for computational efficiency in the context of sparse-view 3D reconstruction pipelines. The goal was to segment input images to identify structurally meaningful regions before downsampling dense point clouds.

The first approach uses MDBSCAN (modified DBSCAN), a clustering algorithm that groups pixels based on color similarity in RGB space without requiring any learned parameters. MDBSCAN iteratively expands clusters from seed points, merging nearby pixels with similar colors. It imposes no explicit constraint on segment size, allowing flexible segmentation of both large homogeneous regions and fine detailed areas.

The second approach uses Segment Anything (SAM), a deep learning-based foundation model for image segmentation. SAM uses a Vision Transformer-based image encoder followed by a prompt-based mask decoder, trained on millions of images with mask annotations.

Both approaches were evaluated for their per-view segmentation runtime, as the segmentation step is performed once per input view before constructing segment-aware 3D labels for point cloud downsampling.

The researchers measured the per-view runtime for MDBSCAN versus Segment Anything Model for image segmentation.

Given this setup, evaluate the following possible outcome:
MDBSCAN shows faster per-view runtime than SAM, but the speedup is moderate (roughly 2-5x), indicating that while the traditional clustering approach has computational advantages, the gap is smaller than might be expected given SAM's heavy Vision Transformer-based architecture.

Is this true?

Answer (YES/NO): NO